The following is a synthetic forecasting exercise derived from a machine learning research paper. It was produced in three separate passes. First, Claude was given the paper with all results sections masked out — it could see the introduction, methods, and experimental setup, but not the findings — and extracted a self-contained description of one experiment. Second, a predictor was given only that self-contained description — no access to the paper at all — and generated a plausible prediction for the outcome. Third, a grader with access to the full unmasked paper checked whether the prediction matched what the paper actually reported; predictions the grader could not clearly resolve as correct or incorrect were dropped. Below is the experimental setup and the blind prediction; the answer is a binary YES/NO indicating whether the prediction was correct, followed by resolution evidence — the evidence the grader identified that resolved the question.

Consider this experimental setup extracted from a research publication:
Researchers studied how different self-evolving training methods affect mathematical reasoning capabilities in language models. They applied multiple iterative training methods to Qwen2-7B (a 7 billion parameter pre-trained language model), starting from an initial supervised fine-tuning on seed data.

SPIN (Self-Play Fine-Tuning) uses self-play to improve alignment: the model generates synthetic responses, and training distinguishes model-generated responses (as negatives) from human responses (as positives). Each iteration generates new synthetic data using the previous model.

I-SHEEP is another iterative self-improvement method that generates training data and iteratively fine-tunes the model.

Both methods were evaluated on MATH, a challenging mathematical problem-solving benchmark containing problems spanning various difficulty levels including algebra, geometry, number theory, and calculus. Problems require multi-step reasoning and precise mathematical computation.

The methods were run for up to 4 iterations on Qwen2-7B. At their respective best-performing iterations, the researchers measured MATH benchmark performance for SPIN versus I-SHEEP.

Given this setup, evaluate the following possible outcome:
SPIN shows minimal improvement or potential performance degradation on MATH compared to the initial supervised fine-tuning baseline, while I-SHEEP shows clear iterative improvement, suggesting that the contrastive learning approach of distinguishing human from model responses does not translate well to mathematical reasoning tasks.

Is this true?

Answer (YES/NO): NO